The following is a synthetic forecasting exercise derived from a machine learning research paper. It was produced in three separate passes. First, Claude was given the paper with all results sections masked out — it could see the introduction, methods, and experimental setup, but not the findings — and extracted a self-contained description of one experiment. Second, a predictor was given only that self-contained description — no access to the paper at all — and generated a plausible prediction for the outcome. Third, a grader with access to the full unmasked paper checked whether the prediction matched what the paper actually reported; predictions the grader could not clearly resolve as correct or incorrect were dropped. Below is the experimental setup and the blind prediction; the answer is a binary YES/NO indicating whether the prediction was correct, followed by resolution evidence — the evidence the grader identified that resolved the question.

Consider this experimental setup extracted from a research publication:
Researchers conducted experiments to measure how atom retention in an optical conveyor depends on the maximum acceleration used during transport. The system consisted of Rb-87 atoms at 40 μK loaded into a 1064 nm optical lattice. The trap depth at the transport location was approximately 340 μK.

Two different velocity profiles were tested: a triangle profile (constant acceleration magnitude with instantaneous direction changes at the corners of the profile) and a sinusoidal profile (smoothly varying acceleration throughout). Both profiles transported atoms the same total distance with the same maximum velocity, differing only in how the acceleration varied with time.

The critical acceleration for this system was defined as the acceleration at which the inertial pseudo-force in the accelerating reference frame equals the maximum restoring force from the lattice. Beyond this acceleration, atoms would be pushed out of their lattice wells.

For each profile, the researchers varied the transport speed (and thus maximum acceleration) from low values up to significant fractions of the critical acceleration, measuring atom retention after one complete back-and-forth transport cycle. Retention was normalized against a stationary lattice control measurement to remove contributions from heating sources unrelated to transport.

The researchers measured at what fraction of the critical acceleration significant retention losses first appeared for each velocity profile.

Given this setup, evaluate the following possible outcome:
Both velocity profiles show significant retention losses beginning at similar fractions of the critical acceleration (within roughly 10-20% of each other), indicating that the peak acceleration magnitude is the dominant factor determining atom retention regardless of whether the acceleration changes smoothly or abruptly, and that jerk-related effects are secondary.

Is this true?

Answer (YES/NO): NO